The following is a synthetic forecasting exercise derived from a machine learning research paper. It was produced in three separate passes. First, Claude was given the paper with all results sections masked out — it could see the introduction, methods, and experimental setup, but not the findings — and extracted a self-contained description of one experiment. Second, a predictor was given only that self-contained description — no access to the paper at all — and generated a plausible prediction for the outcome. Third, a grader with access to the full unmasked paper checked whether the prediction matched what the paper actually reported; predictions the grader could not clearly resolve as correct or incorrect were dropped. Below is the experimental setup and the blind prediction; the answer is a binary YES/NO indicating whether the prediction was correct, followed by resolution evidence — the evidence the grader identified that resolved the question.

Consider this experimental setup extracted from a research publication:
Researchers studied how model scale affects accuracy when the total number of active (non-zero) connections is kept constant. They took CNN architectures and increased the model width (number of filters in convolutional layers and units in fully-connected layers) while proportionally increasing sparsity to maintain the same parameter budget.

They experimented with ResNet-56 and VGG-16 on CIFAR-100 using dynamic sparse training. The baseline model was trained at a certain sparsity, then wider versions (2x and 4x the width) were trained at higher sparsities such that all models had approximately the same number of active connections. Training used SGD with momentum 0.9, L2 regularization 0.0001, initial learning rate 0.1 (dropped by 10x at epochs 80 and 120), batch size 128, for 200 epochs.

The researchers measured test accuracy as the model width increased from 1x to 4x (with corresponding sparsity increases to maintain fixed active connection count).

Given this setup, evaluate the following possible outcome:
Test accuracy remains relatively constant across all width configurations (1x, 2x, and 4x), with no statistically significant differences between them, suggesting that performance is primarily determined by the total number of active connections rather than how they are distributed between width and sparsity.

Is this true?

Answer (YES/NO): NO